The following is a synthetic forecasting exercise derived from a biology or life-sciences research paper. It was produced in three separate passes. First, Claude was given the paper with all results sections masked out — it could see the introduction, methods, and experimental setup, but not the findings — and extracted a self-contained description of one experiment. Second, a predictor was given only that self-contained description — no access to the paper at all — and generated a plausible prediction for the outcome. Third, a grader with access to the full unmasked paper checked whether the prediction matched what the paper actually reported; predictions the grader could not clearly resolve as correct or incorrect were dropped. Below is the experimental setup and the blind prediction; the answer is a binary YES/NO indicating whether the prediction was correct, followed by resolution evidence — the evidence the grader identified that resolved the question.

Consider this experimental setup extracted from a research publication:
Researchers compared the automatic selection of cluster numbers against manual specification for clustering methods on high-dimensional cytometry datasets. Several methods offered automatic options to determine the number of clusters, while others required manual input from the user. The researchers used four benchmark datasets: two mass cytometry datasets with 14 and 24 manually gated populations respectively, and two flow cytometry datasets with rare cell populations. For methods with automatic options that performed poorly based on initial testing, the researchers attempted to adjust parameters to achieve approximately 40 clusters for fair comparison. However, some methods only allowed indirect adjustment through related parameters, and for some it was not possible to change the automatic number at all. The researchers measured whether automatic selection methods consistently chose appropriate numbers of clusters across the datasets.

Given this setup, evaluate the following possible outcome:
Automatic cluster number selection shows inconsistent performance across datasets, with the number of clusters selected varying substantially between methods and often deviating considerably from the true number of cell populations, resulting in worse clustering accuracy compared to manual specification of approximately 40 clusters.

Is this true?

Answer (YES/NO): YES